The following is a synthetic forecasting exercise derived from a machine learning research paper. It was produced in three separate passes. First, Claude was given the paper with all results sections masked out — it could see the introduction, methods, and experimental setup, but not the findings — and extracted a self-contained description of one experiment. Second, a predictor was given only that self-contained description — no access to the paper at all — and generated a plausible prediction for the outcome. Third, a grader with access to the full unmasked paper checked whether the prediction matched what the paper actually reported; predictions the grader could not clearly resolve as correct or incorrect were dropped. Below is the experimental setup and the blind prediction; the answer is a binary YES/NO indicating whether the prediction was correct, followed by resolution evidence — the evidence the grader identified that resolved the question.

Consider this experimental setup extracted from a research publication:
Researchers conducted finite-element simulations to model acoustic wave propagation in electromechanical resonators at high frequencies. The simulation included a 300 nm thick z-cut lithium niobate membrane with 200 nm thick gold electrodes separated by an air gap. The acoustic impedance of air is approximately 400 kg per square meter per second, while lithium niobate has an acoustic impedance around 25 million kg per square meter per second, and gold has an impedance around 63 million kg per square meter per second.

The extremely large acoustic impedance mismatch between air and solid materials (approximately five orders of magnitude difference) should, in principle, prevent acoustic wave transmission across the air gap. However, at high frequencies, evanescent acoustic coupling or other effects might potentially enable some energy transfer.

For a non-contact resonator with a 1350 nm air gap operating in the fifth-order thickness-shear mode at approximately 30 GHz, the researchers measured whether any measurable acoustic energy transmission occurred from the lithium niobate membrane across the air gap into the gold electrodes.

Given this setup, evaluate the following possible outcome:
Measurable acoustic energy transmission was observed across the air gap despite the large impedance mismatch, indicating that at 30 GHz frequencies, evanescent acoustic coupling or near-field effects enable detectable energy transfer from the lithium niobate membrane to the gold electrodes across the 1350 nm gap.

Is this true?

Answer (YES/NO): NO